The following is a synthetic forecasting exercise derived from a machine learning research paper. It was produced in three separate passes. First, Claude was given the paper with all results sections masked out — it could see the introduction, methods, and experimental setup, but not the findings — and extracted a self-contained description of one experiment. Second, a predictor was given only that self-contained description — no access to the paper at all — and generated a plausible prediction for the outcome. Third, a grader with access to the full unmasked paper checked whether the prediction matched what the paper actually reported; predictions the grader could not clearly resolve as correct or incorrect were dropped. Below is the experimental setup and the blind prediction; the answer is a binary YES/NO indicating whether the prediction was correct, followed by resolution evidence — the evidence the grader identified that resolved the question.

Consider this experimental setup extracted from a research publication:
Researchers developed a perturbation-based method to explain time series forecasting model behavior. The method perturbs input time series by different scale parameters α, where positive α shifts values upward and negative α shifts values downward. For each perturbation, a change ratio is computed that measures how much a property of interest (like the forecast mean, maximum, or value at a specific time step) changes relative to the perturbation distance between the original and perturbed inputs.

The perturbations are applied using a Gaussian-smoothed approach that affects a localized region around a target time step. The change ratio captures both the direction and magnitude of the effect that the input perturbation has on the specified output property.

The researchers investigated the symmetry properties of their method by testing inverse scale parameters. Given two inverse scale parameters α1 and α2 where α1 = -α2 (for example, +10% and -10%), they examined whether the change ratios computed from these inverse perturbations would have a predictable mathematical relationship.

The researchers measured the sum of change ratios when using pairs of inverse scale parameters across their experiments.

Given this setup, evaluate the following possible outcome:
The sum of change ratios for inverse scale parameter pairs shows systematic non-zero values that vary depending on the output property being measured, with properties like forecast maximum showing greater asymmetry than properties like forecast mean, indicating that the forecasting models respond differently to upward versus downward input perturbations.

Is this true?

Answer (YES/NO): NO